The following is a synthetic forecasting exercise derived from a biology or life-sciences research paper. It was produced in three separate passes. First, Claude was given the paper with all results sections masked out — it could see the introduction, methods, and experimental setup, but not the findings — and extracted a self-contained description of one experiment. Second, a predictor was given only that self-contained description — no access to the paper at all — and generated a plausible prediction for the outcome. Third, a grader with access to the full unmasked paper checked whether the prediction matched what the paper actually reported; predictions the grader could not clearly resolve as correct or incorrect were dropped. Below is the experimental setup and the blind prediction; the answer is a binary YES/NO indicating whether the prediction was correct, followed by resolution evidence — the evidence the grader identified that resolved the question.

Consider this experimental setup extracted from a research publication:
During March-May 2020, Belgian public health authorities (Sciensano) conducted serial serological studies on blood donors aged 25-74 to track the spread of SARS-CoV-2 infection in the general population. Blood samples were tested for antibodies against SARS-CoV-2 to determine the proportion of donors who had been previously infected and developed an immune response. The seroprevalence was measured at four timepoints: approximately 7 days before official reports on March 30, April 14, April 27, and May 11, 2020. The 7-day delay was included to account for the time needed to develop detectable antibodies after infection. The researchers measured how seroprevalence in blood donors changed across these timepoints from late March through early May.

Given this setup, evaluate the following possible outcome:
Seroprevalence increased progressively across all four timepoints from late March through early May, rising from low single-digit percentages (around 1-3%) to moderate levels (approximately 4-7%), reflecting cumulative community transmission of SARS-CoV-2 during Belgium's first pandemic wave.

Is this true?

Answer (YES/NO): NO